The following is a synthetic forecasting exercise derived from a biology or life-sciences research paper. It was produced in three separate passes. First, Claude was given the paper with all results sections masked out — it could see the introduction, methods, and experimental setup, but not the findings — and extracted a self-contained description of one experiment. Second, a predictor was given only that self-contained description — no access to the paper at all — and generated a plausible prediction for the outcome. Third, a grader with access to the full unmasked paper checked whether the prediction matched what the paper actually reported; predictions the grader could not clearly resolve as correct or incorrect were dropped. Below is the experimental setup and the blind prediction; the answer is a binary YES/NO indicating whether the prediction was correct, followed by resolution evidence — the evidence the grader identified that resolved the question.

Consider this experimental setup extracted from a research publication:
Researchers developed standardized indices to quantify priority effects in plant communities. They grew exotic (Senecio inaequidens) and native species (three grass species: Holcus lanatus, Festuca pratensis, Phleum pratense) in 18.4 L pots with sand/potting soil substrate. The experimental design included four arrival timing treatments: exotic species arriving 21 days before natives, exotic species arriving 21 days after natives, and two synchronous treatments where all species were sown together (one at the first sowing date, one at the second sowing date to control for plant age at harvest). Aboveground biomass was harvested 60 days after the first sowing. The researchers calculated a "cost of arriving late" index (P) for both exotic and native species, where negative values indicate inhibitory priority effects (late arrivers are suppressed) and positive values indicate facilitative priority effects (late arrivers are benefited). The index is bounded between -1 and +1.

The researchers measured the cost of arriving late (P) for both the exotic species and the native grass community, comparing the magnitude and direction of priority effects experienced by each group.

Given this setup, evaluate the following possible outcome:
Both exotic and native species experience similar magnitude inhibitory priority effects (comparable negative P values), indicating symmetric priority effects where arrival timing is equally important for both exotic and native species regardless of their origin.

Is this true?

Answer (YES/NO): NO